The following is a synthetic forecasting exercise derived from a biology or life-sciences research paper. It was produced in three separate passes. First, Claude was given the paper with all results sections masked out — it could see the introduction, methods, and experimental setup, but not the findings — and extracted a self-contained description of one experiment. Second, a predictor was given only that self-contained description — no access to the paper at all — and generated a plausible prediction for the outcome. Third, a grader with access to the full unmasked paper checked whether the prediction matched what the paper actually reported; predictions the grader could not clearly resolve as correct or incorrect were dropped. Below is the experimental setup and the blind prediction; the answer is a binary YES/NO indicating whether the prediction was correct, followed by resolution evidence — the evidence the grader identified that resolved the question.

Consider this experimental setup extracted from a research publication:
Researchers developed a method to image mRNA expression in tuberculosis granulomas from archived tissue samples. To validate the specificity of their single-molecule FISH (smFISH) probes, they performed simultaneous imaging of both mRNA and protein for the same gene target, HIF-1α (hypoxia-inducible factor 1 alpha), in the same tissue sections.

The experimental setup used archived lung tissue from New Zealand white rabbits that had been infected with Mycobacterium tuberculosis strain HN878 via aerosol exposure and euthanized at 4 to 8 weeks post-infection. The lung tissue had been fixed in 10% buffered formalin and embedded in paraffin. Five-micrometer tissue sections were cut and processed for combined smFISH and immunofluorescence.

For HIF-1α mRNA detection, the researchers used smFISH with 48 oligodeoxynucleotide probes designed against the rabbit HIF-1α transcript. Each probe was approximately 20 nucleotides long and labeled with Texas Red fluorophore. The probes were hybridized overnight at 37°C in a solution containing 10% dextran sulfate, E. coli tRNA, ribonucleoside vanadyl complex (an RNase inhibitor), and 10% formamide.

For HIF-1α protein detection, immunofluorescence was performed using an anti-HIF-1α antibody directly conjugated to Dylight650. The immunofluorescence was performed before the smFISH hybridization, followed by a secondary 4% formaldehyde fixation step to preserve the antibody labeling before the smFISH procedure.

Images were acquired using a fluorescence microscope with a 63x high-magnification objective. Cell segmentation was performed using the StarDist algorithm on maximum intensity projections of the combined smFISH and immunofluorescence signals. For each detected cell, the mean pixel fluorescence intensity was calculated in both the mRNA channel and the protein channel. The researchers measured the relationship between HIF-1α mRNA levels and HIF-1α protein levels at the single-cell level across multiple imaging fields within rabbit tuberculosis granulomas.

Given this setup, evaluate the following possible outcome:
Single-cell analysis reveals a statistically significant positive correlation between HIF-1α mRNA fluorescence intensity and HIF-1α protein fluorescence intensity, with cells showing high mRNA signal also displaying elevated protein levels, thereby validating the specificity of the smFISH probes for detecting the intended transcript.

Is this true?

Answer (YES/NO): YES